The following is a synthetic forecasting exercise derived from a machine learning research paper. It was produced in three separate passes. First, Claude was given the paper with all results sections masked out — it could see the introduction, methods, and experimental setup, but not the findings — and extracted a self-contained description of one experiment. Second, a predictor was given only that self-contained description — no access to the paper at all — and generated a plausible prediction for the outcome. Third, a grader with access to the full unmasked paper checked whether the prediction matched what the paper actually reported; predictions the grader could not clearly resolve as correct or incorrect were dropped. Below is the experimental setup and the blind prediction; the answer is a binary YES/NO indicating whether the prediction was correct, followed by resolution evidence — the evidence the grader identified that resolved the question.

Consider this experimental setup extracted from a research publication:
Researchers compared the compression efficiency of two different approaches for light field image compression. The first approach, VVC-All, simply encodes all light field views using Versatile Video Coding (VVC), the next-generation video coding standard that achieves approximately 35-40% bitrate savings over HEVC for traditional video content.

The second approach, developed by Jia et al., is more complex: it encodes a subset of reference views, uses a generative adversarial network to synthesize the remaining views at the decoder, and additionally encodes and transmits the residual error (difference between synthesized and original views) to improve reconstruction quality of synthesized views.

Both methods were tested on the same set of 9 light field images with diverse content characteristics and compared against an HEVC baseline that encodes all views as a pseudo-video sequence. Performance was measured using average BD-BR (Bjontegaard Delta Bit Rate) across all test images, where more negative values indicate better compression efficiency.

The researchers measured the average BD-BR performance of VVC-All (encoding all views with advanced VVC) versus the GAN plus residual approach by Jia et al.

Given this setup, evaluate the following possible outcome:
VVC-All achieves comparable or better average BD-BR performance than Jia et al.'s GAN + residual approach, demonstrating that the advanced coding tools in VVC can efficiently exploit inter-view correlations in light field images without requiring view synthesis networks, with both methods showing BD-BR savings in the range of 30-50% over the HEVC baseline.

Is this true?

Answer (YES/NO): NO